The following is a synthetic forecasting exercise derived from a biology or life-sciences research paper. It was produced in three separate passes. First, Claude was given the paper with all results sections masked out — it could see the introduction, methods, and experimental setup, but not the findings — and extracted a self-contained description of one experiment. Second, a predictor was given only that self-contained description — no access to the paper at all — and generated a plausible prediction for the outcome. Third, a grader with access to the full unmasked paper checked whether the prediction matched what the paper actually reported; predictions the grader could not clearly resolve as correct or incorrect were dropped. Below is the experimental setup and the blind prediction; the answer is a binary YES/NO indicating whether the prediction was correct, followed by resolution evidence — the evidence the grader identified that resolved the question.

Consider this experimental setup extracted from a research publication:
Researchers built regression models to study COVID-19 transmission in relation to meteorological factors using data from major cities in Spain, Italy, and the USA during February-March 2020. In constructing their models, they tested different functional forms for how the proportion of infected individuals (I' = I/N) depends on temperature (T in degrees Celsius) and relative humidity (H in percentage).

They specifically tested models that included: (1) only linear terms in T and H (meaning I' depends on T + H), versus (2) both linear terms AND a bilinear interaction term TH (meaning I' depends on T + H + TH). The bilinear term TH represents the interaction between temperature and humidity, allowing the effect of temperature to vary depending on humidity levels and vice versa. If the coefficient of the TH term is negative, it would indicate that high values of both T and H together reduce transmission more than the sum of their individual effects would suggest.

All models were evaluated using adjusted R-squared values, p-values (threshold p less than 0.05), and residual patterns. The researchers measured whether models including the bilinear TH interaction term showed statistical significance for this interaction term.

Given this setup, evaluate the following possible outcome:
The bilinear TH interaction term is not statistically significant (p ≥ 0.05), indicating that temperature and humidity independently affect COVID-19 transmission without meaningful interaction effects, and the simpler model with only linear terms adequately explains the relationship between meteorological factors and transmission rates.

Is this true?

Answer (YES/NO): NO